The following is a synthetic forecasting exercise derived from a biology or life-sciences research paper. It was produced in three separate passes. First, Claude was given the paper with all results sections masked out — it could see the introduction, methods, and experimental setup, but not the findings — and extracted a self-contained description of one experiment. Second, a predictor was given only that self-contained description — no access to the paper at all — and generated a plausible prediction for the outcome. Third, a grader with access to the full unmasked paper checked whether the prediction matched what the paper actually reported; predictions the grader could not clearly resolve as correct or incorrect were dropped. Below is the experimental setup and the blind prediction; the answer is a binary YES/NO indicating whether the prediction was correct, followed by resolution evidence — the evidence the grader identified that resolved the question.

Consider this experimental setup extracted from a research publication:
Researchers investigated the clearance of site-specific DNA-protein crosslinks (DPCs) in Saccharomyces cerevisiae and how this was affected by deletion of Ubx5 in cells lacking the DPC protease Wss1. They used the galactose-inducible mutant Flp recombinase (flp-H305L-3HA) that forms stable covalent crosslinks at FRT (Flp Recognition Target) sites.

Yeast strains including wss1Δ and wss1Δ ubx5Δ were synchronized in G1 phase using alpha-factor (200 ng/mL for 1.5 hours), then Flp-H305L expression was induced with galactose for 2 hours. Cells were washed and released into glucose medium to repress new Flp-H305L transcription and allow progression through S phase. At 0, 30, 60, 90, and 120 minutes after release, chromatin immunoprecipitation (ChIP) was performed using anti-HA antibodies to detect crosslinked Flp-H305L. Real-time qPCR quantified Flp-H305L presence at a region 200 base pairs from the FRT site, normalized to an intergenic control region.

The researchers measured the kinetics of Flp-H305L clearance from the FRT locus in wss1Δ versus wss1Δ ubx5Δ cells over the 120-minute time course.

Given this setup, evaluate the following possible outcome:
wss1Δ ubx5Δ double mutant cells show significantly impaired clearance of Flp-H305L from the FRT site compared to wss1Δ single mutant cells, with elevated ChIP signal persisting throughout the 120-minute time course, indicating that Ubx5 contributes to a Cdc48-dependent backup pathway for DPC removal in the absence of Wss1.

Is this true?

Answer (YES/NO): NO